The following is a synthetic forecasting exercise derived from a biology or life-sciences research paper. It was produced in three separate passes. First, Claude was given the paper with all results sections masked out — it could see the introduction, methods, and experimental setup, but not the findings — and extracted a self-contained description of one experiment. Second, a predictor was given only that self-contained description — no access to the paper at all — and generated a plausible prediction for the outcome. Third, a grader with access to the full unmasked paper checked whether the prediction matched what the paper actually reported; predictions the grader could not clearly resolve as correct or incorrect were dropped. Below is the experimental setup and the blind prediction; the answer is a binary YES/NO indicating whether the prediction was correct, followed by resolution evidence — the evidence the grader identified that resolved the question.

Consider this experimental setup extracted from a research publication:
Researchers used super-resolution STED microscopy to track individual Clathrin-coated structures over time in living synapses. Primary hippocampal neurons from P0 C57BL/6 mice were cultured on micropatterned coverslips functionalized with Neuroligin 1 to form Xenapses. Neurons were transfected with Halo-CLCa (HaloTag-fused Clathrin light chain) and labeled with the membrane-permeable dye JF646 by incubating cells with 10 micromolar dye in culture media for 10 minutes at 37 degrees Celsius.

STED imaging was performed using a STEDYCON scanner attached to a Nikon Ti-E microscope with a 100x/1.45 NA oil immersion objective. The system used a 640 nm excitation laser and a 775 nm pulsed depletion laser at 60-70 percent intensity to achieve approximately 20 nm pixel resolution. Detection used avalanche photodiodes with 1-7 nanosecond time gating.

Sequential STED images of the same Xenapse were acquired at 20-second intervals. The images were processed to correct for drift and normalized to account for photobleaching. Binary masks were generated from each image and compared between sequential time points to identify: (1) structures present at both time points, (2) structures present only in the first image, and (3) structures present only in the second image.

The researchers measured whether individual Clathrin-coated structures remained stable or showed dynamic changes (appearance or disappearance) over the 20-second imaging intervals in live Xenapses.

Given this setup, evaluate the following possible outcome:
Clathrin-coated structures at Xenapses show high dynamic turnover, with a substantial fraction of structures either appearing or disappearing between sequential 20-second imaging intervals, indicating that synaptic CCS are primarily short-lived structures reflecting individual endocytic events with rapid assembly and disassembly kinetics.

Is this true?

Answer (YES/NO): NO